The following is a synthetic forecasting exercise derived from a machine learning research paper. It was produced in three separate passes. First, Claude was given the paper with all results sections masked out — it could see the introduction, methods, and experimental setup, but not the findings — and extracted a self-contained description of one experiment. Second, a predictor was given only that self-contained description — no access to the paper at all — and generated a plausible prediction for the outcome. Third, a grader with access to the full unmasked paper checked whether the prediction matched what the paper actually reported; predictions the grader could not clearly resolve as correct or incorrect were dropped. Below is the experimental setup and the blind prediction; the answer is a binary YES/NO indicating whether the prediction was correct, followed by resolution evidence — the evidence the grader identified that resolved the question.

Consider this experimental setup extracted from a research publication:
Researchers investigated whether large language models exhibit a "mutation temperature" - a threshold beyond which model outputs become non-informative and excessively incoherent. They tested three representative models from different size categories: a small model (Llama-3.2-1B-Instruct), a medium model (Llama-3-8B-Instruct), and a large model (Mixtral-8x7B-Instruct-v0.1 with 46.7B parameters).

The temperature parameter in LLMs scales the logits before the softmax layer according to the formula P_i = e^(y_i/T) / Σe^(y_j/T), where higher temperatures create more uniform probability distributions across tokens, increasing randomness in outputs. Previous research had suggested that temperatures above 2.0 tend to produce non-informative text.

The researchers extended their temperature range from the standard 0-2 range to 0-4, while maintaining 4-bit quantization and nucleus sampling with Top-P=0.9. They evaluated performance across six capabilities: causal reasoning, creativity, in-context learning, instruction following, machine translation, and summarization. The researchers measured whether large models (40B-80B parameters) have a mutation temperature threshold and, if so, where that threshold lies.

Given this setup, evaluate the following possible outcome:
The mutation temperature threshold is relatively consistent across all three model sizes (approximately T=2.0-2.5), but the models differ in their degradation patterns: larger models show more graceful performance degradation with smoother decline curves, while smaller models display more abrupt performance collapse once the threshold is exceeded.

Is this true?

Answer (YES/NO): NO